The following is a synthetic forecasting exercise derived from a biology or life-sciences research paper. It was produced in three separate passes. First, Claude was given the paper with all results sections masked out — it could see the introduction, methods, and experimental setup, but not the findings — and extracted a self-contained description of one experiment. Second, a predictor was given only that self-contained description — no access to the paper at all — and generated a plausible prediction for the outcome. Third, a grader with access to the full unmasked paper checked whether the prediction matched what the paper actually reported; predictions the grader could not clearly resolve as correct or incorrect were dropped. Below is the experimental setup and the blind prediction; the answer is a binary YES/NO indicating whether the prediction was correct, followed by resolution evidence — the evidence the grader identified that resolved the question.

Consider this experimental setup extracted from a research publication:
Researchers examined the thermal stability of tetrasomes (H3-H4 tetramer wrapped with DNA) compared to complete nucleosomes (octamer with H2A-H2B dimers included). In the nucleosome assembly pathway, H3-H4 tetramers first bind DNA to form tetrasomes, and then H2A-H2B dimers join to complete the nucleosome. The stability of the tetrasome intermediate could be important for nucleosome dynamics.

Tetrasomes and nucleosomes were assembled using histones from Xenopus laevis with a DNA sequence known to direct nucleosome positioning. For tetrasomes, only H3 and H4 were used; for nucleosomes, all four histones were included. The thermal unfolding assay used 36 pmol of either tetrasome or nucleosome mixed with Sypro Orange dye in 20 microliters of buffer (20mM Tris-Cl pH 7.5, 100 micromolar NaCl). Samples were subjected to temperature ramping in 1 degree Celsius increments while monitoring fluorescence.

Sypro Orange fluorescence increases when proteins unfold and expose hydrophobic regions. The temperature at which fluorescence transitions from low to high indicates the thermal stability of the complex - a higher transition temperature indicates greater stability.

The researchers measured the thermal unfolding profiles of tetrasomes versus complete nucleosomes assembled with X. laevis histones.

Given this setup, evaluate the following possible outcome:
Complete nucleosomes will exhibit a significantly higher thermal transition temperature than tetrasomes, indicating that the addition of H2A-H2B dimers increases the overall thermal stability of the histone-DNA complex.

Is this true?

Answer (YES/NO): NO